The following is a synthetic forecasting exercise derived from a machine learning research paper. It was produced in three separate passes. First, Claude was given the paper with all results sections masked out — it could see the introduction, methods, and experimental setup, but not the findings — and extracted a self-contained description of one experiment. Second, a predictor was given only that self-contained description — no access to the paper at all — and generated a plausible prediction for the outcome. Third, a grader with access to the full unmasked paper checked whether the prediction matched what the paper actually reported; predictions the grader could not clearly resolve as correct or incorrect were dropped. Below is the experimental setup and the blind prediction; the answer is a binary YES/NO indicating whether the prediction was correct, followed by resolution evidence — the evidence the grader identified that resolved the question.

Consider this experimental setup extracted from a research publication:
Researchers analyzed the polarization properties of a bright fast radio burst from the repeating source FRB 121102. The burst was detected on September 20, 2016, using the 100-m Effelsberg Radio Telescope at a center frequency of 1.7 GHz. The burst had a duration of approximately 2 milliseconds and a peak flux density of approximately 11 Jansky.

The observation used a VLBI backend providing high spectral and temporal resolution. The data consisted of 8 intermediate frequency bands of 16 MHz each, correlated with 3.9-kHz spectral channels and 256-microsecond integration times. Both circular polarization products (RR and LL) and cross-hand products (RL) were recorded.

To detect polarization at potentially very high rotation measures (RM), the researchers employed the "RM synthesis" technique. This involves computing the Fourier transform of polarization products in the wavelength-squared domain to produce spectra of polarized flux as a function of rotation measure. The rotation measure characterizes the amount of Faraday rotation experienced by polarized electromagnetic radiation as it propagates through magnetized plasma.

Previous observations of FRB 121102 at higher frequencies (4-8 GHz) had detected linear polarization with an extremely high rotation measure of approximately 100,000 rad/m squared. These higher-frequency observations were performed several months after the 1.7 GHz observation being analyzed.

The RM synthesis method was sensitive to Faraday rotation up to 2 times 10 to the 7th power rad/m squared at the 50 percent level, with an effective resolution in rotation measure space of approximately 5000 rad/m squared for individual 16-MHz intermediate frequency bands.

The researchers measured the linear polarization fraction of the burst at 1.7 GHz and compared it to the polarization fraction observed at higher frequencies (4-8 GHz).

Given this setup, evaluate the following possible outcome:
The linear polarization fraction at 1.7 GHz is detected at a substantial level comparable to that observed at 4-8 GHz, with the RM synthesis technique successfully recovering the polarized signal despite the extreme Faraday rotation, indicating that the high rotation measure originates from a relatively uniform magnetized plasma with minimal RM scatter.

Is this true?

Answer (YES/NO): NO